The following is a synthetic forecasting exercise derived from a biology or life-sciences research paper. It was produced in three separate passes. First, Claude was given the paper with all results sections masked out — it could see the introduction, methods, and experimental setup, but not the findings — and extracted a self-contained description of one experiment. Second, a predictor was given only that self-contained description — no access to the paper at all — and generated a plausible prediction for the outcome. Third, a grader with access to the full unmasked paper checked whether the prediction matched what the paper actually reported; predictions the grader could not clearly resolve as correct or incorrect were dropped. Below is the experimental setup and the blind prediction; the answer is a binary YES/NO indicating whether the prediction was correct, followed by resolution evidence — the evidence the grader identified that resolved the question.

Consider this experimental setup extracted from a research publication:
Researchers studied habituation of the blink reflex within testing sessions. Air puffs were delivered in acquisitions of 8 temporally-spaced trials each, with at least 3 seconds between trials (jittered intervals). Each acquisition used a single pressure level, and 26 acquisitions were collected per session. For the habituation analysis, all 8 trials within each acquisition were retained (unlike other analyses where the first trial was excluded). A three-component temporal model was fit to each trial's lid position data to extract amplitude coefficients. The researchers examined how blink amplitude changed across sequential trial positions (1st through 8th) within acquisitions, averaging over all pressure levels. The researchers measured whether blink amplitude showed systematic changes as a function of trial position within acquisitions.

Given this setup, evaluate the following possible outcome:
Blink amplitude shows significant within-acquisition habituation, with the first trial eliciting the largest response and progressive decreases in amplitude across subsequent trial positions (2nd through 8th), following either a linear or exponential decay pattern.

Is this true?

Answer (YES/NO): YES